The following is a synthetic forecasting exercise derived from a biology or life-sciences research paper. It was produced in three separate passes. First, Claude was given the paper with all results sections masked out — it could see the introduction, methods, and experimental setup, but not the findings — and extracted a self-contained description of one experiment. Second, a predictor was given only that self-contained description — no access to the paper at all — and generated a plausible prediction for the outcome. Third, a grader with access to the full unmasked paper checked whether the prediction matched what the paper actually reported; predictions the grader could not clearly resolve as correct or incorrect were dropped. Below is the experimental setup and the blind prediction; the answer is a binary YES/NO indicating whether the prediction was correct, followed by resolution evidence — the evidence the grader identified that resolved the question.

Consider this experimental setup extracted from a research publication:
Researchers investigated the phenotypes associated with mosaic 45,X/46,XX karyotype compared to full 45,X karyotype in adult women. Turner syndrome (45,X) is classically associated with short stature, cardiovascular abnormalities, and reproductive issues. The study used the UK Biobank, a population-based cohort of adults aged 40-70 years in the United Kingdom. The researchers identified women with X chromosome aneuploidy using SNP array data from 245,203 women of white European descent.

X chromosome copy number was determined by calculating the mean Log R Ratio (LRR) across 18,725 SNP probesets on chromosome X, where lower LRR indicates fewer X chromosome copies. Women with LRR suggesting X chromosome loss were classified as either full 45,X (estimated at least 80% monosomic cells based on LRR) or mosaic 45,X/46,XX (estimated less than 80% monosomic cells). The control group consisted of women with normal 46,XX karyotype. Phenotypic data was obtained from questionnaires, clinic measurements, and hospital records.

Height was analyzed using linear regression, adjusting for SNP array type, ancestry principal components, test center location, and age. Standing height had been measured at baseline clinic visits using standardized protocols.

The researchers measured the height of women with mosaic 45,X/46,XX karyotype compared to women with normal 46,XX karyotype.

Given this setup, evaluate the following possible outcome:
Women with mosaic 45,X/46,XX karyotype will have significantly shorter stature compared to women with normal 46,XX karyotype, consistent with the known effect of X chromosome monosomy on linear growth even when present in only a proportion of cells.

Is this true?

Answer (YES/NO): YES